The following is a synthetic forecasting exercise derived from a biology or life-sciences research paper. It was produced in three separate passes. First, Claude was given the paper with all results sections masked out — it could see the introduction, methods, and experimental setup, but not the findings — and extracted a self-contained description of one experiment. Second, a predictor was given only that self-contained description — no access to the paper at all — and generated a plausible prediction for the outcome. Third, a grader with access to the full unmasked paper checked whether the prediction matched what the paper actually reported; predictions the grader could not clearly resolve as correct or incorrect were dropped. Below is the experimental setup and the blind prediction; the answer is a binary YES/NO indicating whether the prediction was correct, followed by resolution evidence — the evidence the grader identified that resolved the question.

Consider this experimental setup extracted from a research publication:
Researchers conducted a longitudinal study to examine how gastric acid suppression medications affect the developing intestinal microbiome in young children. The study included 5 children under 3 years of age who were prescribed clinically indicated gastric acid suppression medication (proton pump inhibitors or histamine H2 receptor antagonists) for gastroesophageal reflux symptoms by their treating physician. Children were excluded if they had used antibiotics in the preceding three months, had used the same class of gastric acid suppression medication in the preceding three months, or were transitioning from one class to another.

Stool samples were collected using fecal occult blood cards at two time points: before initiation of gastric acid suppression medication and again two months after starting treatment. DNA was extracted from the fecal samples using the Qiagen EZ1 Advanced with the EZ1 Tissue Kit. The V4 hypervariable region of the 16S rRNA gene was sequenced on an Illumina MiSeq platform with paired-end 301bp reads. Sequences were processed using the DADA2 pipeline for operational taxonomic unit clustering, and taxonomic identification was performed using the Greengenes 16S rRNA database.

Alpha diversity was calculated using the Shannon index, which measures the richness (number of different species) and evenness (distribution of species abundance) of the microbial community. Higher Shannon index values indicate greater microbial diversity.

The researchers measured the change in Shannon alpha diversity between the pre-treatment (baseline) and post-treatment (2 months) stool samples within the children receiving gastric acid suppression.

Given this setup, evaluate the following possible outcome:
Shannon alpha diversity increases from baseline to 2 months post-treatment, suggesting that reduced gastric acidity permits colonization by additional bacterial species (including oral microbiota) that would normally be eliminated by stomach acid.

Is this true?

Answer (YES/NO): NO